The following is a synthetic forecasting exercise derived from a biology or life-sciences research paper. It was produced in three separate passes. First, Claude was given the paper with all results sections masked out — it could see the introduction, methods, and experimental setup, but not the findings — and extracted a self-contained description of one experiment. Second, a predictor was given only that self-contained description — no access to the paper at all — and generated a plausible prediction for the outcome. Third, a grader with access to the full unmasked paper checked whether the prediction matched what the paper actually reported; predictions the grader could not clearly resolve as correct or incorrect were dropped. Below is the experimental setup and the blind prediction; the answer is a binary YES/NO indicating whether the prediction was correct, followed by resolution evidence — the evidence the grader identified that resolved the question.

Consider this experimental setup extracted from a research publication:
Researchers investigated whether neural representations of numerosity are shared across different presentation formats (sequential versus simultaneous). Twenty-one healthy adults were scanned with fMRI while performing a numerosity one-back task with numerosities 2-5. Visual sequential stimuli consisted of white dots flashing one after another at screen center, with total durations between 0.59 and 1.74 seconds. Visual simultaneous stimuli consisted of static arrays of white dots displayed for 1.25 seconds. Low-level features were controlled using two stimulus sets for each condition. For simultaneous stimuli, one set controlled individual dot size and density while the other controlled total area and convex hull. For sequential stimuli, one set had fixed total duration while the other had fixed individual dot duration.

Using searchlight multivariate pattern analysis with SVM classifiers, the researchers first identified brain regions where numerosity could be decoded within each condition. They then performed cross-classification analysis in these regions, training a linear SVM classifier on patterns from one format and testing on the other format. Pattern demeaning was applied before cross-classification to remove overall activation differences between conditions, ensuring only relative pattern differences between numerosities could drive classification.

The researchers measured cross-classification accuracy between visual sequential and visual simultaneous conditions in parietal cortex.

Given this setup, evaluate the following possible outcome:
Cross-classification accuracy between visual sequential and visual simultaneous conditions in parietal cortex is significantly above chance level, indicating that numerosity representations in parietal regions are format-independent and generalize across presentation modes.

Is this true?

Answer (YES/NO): NO